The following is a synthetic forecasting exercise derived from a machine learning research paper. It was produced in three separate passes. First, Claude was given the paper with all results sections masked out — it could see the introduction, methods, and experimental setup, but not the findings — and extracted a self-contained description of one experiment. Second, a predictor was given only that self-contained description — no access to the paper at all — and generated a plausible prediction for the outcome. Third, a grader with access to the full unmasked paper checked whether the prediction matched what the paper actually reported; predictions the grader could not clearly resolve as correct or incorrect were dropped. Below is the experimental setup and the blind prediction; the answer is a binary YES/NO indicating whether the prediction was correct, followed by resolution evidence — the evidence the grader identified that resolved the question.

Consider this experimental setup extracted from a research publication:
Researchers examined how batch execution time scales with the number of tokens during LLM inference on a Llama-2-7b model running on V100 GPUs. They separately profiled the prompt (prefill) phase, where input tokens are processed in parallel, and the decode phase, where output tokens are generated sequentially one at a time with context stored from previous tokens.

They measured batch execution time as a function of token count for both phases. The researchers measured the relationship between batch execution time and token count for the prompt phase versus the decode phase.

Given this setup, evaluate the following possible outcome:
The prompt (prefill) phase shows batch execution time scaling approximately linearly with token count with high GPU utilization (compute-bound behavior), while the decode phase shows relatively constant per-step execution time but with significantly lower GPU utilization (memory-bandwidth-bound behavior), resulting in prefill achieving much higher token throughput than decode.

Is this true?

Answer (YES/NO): NO